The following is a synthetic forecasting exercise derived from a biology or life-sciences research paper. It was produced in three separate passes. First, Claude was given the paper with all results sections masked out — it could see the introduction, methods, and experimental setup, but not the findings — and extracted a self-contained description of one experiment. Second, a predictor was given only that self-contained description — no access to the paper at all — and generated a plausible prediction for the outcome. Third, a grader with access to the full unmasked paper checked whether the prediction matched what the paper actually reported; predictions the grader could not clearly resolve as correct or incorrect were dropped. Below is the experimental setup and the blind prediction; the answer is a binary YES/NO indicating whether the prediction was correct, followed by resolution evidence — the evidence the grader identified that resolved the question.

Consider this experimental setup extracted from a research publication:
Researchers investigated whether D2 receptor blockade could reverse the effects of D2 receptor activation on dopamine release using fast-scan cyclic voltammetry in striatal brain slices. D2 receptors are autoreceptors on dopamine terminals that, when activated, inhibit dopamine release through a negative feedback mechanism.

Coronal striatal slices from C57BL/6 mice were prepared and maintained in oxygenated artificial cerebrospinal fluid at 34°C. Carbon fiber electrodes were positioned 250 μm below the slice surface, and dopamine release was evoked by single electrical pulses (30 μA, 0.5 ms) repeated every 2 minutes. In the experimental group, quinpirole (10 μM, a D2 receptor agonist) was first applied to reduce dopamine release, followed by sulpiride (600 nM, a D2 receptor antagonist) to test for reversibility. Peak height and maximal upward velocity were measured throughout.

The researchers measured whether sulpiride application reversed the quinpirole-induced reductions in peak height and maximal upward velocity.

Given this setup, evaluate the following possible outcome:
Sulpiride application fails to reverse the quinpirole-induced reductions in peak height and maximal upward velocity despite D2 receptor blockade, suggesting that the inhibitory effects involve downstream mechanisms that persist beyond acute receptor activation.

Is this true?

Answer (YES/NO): NO